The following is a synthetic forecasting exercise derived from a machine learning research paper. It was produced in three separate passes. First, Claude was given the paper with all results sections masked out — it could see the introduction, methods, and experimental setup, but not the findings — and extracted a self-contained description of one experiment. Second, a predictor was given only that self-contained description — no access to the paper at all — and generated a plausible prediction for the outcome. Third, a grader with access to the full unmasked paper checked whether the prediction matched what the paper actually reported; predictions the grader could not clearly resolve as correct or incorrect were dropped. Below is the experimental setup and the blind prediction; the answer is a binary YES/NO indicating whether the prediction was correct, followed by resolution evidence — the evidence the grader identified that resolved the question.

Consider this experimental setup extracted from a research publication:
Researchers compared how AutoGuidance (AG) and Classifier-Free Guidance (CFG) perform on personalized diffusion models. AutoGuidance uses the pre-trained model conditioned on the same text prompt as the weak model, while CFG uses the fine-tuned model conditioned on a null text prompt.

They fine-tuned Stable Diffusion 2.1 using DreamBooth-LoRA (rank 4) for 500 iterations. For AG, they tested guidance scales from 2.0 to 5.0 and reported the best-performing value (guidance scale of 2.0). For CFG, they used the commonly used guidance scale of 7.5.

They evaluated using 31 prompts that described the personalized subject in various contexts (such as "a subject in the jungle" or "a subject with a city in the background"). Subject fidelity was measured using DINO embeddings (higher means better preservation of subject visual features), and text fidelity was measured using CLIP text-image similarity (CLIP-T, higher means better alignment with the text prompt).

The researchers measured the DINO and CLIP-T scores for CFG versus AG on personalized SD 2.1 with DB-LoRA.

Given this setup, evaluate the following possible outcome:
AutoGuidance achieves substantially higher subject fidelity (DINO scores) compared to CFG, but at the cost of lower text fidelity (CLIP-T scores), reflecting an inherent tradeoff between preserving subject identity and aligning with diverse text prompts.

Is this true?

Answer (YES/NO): NO